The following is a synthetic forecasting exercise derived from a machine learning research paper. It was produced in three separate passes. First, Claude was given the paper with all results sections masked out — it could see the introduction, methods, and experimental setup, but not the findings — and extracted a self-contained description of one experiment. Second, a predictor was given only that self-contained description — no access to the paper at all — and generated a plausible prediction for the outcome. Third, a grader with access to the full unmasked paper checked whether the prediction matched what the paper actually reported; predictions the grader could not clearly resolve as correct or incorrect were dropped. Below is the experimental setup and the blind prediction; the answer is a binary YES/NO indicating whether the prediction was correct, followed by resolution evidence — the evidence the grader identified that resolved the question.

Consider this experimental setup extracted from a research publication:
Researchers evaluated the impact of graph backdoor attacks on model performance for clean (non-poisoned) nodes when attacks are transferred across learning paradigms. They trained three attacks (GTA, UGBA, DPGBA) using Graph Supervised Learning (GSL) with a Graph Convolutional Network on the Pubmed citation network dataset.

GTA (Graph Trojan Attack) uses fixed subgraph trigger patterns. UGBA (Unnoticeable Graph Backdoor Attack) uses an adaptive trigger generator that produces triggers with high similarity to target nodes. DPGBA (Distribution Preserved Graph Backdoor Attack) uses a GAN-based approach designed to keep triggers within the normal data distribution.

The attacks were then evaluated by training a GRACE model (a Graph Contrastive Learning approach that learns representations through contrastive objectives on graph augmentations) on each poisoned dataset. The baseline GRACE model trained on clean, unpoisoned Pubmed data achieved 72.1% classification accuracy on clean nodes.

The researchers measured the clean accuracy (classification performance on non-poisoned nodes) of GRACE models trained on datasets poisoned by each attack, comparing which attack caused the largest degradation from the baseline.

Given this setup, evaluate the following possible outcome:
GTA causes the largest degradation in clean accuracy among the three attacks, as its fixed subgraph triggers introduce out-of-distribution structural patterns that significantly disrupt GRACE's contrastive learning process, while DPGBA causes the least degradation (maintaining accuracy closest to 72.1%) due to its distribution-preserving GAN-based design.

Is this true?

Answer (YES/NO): YES